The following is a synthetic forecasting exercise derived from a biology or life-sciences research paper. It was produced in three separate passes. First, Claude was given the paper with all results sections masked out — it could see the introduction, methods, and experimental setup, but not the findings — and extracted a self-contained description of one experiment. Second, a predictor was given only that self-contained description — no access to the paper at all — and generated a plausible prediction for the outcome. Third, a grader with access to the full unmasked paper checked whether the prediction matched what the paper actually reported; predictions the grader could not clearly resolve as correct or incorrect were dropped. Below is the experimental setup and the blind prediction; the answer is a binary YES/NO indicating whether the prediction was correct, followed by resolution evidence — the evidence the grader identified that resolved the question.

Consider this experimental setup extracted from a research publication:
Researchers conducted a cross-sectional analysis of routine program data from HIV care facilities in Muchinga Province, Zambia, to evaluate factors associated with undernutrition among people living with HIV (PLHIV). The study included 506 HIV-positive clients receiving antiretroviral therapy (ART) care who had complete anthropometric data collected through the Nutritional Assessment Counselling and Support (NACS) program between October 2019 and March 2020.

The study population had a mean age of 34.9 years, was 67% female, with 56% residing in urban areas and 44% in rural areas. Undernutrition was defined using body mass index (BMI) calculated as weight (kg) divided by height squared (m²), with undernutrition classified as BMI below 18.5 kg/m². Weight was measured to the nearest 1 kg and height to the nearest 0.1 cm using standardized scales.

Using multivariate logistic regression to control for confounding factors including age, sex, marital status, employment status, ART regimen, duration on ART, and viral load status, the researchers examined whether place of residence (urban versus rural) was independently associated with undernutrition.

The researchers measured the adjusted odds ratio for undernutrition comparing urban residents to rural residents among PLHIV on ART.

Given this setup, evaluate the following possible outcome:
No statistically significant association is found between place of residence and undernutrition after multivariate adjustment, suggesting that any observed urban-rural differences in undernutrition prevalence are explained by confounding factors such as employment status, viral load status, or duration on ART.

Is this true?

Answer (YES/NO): NO